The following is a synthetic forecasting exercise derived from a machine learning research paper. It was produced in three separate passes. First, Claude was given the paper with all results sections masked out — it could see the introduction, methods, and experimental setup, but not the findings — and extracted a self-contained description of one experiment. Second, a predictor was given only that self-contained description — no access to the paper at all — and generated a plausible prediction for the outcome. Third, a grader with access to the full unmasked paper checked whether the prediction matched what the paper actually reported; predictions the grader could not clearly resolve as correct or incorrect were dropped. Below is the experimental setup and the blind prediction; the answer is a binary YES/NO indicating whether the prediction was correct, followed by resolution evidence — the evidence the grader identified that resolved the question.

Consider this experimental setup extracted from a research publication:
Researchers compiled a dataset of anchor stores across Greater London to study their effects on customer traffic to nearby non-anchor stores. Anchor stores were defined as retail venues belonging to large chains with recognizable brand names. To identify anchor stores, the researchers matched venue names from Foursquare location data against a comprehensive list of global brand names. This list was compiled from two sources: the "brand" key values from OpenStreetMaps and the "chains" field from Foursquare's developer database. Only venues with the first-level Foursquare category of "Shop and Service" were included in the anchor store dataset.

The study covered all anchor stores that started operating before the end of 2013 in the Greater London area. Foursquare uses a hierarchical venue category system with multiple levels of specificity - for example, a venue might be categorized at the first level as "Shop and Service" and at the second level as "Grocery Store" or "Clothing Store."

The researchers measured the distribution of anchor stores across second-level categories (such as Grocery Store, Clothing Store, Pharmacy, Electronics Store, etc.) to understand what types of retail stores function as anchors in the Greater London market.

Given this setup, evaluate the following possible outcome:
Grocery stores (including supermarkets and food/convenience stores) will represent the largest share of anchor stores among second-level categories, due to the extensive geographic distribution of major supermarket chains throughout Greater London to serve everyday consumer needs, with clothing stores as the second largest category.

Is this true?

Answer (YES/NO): YES